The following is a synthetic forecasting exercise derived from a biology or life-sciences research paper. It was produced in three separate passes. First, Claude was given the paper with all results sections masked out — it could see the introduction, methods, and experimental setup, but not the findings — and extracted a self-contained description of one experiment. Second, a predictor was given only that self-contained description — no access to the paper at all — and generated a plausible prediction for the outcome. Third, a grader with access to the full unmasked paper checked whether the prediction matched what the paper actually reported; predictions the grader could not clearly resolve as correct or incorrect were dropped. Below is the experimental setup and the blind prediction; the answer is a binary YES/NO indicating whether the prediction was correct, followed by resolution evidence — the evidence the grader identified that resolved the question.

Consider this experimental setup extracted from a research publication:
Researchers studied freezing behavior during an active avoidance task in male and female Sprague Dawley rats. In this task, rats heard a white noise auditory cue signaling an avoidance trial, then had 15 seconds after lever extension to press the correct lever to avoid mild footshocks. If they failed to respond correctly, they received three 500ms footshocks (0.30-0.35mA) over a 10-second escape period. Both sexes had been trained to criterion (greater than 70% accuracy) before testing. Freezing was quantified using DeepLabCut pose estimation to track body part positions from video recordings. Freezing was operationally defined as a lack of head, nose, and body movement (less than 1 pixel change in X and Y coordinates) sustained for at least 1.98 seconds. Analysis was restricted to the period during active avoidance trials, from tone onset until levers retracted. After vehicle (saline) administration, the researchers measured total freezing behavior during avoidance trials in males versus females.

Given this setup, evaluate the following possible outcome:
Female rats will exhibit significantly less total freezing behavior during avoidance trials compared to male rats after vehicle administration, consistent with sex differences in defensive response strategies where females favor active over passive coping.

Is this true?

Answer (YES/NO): YES